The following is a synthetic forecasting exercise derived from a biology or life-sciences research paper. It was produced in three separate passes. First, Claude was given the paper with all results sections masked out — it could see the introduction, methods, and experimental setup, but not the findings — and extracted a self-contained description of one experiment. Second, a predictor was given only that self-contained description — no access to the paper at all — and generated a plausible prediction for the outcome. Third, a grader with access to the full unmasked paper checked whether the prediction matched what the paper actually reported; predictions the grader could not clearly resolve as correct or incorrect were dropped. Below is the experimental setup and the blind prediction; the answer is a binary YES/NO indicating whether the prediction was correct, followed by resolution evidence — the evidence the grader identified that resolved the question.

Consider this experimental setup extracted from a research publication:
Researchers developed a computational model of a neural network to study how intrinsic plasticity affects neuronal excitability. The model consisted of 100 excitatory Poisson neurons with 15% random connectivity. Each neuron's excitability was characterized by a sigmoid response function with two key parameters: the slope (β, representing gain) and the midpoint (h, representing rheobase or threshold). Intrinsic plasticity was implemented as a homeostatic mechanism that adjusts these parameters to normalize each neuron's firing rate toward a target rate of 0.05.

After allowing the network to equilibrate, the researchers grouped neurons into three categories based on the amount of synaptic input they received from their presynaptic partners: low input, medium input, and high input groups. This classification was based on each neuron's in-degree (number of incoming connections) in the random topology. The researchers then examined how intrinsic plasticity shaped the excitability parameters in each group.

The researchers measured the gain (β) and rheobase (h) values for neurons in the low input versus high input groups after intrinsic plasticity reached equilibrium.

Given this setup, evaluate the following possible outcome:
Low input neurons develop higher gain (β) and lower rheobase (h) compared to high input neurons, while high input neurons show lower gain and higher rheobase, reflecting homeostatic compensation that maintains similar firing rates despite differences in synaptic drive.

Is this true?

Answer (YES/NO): YES